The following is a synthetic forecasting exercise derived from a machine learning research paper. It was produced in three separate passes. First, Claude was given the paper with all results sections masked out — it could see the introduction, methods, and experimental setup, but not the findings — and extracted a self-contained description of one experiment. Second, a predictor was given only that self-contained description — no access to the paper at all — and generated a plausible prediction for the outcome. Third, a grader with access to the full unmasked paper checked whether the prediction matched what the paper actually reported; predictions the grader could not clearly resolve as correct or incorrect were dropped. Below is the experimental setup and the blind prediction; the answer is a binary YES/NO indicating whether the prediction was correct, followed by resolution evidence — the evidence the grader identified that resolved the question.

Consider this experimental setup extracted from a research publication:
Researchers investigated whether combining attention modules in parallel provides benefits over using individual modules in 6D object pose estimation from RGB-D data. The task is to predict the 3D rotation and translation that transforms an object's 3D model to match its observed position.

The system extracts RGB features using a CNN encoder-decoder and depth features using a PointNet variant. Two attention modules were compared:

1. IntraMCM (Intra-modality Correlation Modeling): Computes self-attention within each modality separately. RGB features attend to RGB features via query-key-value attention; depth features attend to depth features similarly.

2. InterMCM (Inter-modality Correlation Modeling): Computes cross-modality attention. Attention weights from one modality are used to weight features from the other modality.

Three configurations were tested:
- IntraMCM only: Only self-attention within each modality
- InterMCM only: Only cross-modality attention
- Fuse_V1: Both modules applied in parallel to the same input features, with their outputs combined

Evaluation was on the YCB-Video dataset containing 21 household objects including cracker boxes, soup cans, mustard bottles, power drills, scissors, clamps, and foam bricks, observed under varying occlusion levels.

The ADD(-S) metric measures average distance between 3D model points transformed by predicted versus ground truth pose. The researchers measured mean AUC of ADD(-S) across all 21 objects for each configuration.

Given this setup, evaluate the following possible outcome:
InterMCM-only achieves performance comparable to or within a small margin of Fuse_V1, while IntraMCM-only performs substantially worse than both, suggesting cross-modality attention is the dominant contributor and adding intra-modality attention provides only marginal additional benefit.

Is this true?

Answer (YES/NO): NO